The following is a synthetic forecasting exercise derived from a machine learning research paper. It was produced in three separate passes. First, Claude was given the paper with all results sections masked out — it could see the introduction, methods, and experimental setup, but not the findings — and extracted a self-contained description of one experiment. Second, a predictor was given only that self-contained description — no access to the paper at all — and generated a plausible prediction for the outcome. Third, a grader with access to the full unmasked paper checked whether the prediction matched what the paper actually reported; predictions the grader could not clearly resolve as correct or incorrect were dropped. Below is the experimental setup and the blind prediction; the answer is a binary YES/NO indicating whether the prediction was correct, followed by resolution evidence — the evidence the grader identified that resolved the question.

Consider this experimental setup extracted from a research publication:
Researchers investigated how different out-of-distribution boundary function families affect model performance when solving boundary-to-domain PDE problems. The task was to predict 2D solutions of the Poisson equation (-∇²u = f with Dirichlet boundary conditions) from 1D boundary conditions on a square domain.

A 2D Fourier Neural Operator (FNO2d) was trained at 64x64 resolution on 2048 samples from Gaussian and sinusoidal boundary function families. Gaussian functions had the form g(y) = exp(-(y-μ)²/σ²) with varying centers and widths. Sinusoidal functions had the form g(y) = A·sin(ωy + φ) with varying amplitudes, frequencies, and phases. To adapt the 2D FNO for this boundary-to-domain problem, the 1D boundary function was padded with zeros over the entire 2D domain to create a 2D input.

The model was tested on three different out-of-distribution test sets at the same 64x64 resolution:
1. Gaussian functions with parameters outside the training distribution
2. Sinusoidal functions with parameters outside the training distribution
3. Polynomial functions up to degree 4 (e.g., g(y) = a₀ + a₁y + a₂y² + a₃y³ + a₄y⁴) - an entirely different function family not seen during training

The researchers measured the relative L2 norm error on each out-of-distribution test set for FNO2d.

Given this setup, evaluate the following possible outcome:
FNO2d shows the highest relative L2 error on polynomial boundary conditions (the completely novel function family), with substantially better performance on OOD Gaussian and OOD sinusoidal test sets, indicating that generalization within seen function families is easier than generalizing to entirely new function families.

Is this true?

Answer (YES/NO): NO